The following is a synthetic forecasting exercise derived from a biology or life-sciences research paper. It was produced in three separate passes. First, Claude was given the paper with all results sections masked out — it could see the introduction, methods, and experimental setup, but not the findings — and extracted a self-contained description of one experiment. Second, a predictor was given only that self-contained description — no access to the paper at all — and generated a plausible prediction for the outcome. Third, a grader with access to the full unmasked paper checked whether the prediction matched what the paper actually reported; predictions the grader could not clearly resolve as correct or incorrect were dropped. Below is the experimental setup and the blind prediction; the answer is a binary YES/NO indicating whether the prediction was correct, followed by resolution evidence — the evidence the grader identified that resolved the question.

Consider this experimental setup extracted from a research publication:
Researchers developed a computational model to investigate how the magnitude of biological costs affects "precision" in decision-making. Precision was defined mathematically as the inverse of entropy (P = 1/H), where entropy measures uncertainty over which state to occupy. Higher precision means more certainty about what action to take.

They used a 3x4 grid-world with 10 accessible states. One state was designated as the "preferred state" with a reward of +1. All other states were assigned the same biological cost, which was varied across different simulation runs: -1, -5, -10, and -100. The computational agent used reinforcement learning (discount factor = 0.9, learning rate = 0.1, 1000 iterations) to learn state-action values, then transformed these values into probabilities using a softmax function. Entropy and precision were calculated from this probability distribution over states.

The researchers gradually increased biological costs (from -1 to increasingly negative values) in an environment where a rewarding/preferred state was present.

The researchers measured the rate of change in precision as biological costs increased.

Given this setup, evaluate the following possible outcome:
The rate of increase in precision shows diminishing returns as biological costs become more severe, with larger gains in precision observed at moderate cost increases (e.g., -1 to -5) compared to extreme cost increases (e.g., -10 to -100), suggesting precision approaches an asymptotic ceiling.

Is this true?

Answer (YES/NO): NO